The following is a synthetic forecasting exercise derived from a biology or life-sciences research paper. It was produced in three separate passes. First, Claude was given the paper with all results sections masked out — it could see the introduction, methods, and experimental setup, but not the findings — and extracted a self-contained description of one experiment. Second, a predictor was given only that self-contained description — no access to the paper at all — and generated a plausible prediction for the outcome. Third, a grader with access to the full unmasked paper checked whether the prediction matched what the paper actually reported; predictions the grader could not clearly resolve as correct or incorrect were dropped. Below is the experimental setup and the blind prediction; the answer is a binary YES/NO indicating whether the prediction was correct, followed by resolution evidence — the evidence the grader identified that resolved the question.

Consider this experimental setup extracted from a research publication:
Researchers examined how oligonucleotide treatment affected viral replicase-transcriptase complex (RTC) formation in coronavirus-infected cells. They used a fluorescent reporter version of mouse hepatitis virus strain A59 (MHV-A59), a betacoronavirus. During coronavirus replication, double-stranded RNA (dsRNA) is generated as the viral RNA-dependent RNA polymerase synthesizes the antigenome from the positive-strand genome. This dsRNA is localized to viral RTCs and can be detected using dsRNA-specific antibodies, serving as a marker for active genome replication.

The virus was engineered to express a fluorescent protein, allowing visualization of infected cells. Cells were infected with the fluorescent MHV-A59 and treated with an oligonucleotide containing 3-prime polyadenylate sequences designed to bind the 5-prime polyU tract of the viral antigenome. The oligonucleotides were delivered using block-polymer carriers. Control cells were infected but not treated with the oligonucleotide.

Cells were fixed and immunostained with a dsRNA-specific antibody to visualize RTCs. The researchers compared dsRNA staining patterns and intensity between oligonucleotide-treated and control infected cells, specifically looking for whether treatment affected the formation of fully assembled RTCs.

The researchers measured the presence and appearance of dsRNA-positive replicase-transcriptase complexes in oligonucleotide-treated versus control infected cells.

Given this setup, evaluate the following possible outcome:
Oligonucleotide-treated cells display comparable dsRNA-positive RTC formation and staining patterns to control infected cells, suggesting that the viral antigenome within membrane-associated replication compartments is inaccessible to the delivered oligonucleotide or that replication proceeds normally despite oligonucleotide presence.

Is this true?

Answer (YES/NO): NO